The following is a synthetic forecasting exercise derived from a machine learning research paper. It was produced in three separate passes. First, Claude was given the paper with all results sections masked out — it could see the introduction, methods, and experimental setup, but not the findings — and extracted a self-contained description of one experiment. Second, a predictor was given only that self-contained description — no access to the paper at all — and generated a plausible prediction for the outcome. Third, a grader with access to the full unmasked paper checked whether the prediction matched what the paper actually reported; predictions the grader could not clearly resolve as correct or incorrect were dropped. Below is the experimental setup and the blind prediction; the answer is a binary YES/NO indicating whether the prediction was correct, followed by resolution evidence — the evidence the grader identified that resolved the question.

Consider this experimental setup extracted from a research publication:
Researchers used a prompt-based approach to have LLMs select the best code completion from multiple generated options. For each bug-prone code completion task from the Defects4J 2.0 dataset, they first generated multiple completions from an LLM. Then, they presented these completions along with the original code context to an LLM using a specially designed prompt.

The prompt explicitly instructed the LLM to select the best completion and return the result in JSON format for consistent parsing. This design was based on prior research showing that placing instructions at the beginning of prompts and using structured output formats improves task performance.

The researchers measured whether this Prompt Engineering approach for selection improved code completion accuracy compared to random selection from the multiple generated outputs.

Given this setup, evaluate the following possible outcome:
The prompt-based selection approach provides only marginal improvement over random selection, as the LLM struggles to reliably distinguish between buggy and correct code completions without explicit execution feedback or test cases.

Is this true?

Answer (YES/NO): YES